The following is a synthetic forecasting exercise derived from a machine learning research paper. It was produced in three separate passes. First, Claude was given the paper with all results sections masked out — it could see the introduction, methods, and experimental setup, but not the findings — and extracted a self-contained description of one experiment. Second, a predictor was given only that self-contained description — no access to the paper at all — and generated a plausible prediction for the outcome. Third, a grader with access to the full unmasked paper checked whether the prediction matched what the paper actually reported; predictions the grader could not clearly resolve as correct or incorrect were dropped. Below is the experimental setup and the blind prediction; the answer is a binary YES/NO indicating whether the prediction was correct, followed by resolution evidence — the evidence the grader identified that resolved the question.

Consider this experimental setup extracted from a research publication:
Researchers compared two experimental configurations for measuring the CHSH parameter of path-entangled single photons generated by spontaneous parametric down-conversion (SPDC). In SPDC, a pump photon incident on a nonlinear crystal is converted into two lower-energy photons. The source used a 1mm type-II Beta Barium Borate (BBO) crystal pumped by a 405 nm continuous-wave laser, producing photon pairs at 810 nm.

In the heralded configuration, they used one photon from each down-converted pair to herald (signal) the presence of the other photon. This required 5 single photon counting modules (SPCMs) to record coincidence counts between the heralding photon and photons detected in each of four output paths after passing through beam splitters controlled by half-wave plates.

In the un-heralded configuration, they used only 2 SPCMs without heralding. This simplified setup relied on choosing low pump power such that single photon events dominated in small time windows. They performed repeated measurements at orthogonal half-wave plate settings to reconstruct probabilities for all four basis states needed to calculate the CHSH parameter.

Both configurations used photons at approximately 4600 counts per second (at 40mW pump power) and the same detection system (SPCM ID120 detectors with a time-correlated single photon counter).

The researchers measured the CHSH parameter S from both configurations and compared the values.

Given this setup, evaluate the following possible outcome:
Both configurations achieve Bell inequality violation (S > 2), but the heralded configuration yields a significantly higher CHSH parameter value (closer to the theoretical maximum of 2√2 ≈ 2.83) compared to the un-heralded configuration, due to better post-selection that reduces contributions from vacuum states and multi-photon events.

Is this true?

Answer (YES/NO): NO